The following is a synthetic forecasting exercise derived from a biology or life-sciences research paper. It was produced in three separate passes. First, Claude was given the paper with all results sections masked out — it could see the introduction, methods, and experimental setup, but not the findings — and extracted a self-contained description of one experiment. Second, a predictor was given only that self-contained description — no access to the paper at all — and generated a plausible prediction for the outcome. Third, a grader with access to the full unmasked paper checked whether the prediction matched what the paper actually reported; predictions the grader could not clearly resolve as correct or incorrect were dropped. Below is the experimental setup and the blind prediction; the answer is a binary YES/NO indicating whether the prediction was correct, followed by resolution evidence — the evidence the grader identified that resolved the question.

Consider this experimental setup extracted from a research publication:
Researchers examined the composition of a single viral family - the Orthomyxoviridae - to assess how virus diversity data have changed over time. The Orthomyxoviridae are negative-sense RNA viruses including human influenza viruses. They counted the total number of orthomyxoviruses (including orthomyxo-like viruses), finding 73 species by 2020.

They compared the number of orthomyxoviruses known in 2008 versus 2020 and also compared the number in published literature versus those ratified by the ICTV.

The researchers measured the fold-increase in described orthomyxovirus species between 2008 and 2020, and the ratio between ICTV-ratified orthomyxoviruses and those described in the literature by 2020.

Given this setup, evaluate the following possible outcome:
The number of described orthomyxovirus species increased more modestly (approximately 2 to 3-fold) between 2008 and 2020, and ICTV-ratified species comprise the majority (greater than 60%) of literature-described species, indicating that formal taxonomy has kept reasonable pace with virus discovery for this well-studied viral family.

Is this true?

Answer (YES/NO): NO